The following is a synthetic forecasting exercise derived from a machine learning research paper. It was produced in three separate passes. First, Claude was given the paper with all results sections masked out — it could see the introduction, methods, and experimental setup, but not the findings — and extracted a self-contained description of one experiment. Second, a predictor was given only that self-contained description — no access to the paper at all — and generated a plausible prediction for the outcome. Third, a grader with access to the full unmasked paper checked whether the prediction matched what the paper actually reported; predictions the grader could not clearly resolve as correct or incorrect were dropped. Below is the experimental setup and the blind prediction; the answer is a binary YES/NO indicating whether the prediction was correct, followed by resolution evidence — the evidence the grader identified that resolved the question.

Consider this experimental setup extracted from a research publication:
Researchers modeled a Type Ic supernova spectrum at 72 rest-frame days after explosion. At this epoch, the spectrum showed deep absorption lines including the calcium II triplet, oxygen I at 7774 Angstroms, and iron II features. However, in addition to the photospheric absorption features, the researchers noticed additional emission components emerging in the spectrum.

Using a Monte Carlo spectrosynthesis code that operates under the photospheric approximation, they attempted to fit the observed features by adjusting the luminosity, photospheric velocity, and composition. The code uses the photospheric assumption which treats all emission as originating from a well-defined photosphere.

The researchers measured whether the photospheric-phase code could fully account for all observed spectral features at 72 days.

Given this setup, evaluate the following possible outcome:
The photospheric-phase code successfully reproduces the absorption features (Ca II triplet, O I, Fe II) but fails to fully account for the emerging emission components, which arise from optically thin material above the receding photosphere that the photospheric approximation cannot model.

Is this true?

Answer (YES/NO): YES